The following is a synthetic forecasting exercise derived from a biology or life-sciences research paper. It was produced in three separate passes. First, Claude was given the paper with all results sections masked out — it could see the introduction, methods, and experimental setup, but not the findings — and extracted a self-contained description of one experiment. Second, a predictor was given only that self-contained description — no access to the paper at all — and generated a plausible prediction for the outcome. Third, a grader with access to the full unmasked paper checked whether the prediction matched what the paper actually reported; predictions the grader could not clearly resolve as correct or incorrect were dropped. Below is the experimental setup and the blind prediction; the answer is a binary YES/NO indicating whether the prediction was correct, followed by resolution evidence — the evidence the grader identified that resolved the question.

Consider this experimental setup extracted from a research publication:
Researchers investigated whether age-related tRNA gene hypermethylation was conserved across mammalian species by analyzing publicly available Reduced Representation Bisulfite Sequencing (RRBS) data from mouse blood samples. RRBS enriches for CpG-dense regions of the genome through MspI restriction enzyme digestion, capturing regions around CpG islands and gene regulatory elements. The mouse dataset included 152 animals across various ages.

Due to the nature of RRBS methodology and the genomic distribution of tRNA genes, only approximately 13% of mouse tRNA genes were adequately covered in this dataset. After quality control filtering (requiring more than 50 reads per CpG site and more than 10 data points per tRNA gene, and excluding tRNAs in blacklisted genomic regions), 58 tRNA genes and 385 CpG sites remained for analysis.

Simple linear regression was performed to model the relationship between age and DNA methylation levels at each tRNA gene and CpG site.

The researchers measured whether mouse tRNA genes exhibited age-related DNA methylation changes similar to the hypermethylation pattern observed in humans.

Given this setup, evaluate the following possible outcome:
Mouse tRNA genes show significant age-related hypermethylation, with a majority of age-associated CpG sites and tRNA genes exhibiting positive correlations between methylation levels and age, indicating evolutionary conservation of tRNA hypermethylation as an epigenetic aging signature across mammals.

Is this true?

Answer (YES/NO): YES